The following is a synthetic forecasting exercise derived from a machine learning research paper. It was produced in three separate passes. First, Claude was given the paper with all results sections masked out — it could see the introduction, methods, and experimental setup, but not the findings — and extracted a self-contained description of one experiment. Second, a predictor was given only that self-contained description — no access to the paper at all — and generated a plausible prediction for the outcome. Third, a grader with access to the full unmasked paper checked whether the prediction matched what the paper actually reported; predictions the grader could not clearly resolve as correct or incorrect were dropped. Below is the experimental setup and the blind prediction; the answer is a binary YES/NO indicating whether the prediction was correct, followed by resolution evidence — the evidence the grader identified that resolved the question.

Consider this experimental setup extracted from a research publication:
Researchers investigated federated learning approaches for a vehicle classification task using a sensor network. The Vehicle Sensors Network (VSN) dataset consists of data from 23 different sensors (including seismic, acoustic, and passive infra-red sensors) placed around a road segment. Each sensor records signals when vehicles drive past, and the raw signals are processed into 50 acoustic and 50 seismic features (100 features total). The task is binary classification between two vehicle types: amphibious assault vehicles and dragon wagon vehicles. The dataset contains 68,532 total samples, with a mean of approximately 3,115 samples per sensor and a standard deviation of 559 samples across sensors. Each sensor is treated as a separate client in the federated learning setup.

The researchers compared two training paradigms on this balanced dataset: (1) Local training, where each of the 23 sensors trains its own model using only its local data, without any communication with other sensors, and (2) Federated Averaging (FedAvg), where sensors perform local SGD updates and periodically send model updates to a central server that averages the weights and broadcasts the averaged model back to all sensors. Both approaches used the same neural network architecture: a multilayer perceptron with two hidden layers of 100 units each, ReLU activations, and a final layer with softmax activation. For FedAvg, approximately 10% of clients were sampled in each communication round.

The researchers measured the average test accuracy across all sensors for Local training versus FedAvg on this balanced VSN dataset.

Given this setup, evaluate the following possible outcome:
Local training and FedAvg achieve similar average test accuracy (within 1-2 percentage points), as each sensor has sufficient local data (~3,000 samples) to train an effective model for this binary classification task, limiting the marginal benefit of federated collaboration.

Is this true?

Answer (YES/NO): NO